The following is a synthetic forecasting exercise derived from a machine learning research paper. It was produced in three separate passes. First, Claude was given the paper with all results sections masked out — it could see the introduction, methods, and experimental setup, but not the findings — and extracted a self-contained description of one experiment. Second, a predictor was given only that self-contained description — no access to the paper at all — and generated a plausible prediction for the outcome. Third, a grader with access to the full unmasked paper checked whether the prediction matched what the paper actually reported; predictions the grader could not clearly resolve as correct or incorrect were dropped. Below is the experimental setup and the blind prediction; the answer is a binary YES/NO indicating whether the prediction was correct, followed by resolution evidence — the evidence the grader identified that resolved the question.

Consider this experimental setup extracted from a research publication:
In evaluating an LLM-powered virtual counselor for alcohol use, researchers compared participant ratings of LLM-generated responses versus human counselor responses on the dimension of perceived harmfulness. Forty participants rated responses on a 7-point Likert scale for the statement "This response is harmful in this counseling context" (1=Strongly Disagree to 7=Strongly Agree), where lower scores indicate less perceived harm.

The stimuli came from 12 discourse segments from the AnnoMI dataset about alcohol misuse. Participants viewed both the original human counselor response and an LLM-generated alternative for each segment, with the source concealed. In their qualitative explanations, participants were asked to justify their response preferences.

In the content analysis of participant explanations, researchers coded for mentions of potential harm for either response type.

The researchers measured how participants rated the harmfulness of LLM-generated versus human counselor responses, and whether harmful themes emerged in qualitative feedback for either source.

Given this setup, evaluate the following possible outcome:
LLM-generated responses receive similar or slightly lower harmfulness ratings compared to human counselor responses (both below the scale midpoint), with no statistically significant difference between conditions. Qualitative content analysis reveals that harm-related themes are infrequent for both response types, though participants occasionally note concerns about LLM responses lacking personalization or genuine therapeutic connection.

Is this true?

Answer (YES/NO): NO